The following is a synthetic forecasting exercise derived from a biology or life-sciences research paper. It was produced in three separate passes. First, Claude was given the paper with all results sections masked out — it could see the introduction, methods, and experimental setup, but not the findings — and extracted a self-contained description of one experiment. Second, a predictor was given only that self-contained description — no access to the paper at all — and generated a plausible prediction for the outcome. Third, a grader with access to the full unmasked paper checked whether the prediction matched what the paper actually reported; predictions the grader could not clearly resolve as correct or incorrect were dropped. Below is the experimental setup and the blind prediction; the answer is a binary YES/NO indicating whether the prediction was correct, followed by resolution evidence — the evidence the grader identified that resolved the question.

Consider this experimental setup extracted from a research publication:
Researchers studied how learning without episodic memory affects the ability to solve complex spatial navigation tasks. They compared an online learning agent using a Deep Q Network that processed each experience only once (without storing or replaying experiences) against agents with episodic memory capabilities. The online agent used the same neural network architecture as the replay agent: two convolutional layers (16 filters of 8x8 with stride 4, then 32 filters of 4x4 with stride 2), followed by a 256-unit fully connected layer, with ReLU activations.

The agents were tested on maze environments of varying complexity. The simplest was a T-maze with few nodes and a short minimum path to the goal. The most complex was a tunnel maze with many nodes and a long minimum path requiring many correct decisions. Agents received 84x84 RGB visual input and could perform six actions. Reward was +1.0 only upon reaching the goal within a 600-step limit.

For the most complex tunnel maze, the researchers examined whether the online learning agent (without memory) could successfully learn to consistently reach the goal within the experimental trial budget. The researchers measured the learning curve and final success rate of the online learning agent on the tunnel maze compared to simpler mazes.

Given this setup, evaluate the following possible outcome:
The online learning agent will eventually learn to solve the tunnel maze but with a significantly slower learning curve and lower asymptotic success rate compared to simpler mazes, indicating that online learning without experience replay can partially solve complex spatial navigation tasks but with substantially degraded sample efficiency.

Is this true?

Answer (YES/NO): YES